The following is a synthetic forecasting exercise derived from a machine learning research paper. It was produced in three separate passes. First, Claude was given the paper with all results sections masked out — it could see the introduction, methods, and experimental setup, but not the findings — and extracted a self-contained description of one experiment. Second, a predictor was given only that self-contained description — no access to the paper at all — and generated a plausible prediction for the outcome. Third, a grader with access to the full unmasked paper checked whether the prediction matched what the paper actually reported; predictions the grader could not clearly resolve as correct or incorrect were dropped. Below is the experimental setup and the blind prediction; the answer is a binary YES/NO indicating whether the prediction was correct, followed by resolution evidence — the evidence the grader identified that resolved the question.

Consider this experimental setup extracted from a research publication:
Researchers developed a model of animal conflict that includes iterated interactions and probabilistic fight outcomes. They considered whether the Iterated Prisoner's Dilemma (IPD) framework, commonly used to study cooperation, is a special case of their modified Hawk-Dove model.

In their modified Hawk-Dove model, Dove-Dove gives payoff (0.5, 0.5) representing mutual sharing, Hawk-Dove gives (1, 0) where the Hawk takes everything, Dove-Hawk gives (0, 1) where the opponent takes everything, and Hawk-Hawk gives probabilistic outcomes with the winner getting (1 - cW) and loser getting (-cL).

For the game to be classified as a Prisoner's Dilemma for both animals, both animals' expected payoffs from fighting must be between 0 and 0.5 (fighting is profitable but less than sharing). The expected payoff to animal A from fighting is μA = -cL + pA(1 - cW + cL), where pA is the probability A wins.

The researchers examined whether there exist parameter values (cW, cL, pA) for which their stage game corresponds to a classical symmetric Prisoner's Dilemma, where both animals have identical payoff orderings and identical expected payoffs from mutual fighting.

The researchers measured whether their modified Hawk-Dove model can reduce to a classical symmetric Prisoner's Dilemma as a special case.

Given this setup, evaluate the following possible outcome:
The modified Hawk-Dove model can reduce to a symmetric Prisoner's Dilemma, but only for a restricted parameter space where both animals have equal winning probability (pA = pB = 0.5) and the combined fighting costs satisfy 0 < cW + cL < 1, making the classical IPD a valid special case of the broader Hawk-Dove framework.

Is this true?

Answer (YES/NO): YES